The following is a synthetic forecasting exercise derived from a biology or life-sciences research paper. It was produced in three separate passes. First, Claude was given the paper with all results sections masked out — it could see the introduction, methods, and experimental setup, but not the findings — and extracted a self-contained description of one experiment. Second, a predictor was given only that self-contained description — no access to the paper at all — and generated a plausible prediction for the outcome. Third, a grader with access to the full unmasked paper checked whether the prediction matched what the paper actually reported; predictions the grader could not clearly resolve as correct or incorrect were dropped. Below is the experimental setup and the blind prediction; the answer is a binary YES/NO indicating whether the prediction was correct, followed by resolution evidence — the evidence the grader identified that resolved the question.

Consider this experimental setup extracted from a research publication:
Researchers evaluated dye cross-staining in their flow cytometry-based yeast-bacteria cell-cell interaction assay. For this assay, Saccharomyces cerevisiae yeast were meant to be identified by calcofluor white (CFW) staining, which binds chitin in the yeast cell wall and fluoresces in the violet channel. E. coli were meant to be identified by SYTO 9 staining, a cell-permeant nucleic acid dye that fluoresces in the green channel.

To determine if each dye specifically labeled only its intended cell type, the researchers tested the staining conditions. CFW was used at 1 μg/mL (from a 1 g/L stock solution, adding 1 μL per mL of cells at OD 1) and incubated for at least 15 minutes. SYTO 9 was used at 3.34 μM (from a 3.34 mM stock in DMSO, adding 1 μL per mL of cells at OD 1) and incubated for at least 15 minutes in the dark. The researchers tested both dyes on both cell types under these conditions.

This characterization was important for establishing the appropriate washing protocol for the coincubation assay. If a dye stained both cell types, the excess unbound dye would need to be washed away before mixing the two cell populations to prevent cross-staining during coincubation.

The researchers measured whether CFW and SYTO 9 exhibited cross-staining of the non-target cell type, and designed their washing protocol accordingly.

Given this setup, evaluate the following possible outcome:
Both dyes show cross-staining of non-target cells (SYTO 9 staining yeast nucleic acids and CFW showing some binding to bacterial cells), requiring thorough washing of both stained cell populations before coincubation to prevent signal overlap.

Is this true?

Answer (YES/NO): NO